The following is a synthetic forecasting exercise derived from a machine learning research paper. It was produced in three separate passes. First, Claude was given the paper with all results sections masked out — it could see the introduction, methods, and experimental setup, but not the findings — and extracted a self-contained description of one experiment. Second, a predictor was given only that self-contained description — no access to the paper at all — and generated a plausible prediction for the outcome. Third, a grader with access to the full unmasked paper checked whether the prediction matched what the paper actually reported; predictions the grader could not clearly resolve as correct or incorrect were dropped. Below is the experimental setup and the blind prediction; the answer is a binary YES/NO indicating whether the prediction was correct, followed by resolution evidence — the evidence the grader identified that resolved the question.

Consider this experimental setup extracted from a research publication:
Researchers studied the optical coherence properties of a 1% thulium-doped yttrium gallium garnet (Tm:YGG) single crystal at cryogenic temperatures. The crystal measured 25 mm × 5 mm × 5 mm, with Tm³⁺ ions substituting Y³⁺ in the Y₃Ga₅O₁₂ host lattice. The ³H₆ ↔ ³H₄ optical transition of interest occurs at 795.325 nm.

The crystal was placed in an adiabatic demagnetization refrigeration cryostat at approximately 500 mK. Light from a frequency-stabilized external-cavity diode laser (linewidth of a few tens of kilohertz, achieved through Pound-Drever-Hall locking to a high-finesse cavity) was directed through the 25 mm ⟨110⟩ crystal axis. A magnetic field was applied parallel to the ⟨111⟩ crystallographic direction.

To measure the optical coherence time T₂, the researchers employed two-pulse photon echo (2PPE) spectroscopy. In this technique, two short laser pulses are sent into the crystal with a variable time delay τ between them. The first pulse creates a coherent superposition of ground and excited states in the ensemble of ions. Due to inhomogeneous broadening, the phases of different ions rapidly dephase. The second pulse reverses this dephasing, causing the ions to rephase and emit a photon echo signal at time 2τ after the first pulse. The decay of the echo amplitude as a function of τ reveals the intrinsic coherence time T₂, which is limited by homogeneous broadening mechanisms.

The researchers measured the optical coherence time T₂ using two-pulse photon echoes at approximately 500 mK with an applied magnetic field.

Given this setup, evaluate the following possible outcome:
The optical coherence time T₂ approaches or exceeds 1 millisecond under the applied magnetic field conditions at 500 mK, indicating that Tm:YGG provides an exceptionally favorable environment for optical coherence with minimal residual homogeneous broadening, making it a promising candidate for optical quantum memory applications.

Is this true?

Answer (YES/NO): YES